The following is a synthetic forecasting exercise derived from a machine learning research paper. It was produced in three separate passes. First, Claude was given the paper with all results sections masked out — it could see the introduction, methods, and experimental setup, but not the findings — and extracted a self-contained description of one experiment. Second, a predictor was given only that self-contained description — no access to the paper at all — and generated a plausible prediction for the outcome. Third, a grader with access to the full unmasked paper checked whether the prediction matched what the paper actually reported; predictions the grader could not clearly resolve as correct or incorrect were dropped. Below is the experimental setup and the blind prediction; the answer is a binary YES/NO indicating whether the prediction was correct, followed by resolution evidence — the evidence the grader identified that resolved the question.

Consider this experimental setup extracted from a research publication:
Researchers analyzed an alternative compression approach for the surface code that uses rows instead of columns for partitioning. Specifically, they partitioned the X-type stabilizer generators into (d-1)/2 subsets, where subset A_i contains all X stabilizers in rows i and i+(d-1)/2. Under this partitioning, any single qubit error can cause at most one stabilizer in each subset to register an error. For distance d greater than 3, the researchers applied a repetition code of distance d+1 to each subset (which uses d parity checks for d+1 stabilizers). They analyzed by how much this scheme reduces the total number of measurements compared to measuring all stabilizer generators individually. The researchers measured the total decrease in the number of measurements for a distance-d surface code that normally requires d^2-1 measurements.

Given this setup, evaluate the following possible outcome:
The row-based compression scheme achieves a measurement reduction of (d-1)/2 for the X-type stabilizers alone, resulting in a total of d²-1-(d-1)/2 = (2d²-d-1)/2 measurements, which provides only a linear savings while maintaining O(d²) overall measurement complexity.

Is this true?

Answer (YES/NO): NO